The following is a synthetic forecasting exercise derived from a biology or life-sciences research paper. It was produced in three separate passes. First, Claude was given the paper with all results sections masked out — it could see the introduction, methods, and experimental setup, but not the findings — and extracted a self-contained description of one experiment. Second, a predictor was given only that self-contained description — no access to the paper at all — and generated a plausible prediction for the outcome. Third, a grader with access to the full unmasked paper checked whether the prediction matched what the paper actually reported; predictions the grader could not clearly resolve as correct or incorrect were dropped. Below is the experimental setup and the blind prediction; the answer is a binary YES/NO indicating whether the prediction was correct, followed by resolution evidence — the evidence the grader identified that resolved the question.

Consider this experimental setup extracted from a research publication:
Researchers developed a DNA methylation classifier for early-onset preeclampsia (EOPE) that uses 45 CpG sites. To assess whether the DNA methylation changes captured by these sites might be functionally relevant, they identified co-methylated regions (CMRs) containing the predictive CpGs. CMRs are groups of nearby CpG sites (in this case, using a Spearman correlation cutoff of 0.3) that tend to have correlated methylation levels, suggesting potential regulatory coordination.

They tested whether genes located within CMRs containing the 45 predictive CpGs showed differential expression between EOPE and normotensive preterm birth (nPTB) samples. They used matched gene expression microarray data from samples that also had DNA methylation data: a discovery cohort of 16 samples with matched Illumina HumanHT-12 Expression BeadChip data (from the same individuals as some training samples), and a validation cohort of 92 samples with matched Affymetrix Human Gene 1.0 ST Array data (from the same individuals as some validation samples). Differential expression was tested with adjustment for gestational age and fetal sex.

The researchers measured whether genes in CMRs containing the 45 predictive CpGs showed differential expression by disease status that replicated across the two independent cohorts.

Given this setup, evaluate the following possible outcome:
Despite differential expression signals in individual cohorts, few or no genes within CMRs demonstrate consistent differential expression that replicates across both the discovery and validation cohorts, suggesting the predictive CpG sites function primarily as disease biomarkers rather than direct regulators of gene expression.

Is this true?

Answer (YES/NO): YES